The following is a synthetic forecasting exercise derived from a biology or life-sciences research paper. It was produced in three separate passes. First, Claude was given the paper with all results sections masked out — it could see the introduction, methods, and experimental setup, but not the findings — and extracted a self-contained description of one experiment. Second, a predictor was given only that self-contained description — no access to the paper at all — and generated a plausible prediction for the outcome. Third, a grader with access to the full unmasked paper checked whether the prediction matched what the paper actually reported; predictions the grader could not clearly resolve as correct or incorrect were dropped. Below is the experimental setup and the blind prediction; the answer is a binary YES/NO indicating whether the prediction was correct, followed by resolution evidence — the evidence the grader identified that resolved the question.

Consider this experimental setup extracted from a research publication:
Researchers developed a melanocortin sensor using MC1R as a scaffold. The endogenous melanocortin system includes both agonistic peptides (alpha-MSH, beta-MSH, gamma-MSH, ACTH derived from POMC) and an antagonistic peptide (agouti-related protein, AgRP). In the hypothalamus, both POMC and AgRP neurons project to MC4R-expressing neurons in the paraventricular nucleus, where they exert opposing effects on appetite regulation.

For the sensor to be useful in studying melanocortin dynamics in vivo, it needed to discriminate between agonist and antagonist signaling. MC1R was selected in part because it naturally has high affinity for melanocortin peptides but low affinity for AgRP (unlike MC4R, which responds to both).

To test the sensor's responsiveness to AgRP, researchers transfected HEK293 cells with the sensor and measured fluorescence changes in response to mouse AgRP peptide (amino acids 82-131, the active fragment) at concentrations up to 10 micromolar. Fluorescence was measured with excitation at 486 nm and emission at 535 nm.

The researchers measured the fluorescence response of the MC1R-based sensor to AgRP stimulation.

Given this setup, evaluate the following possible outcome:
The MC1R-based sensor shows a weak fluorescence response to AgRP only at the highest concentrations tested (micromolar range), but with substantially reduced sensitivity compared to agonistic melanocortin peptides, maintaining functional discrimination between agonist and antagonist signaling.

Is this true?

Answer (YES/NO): YES